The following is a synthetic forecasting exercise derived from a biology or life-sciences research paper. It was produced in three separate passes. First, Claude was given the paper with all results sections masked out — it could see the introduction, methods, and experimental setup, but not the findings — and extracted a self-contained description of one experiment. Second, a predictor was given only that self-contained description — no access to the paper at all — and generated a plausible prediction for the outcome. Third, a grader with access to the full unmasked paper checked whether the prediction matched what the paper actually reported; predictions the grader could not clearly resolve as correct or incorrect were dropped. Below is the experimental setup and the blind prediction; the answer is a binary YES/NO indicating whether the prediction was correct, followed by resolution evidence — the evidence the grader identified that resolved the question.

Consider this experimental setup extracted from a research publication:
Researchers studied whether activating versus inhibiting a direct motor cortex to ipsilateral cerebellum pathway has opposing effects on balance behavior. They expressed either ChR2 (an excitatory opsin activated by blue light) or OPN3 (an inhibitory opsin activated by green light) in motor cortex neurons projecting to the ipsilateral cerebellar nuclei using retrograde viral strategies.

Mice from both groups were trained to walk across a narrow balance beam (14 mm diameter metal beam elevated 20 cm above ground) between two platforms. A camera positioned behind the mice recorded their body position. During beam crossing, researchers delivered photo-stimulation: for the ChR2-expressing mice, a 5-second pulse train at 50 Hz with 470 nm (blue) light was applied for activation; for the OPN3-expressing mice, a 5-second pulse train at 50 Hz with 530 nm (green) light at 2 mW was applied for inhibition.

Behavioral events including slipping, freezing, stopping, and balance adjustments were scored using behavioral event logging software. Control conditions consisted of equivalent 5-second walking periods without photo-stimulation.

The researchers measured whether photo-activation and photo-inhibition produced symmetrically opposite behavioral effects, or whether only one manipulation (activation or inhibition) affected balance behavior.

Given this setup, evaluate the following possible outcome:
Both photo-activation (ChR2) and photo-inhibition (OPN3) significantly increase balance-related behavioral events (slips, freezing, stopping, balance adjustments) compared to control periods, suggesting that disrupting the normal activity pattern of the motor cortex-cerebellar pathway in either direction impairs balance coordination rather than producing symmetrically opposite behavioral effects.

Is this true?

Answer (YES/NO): YES